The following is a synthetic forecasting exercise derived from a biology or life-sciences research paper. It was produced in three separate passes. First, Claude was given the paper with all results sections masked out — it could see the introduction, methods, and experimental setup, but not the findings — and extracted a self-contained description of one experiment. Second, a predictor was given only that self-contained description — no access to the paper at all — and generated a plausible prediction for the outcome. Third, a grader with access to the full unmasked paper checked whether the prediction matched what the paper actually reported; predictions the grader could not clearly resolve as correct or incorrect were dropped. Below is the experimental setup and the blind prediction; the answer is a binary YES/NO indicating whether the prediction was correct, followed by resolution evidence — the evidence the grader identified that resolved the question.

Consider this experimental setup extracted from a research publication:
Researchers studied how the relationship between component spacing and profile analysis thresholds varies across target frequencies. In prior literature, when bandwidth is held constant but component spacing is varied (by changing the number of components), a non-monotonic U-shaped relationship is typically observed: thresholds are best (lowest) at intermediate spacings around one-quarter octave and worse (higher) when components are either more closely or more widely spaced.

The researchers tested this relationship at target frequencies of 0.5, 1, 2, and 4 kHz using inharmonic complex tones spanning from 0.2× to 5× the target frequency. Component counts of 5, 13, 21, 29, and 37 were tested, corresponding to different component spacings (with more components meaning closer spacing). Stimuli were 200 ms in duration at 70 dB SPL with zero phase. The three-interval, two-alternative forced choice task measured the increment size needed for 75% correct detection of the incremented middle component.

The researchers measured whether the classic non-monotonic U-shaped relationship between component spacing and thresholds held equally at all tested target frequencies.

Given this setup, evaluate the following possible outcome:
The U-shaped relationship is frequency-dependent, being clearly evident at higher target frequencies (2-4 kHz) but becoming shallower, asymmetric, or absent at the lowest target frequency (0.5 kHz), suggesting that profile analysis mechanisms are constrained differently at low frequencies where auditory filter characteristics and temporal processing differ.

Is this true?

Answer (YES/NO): NO